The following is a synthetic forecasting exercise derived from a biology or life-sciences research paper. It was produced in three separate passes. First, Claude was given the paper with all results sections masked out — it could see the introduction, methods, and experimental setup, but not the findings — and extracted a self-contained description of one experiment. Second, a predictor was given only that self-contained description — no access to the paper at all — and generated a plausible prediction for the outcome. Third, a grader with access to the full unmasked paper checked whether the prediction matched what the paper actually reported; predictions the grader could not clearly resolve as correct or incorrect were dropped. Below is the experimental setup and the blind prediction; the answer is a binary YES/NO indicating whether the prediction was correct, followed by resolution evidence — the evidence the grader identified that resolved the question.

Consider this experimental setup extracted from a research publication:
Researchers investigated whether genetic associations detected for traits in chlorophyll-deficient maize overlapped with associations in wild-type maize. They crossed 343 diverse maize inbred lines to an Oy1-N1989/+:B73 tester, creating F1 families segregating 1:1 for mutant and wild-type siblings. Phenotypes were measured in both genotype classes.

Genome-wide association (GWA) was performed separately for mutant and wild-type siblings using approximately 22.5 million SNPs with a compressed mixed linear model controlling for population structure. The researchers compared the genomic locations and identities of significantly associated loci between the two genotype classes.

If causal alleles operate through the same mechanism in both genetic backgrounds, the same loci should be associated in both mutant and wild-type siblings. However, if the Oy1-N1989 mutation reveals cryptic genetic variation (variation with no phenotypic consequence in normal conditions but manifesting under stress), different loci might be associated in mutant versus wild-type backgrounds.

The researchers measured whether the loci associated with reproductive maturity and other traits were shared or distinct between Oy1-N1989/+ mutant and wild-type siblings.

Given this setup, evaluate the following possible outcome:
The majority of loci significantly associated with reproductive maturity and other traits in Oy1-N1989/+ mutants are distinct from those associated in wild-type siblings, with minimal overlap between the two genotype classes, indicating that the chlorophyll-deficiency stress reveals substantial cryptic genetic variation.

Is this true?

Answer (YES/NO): YES